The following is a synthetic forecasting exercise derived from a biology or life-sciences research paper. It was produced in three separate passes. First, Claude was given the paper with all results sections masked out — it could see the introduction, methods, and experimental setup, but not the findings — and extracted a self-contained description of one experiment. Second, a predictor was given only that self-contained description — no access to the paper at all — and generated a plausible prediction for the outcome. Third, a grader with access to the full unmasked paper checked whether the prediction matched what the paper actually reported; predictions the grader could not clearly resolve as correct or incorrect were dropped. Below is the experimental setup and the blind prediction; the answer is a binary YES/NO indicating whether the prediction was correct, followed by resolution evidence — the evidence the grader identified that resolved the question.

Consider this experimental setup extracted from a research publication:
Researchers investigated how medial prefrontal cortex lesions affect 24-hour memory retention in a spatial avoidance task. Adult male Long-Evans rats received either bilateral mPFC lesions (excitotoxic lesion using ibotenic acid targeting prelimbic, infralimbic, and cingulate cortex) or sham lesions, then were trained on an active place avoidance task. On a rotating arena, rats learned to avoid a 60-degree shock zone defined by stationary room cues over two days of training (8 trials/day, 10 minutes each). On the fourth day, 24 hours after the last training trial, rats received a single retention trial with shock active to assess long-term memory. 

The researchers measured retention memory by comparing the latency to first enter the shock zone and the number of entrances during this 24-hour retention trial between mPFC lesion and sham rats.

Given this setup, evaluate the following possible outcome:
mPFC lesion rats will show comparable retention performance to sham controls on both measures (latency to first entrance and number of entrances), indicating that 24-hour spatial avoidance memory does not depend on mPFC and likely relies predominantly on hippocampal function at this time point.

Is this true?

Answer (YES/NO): YES